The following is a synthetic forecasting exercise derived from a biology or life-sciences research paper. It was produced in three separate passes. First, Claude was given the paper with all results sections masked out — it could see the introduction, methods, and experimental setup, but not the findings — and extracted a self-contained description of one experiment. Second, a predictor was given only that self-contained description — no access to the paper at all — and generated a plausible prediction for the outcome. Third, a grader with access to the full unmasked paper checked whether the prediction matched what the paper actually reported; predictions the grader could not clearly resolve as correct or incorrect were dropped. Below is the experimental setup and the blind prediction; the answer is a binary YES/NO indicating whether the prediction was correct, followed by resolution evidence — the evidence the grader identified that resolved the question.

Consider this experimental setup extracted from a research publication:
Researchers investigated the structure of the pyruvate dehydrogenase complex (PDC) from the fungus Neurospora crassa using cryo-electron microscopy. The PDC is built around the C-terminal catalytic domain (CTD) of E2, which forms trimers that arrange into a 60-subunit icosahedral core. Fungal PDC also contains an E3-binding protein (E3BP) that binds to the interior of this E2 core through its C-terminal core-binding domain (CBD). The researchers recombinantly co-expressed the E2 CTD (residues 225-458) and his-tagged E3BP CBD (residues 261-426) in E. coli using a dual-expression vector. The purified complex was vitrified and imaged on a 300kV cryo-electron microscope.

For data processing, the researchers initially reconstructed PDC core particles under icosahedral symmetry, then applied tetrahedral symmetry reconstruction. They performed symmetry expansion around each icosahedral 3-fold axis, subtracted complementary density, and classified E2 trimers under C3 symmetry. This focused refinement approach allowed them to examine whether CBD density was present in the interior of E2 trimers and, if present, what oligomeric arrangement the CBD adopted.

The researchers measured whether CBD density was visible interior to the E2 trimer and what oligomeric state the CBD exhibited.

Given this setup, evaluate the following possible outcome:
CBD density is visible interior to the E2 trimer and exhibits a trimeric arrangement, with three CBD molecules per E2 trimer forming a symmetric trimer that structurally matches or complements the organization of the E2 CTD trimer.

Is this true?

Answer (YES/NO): YES